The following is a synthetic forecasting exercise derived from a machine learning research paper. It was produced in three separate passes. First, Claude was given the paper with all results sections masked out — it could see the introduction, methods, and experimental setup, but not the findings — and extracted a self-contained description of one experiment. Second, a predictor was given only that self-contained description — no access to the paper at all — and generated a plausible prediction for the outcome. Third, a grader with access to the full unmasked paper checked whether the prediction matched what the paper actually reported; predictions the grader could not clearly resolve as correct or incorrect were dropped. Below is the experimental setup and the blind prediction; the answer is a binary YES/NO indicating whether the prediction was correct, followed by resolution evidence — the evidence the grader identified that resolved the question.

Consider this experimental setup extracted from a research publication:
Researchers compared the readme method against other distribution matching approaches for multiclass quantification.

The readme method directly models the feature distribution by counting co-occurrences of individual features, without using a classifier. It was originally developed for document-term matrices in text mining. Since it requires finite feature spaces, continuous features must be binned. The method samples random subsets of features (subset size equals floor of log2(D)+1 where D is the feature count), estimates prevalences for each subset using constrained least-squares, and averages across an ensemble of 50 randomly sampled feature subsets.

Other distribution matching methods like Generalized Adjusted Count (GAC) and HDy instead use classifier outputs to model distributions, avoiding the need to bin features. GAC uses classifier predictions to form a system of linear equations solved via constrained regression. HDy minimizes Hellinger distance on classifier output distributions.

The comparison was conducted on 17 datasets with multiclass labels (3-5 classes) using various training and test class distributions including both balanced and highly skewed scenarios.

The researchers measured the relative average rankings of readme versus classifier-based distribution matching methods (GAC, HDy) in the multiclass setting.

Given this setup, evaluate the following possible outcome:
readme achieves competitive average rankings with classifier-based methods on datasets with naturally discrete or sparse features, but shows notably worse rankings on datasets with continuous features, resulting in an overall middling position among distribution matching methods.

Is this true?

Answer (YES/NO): NO